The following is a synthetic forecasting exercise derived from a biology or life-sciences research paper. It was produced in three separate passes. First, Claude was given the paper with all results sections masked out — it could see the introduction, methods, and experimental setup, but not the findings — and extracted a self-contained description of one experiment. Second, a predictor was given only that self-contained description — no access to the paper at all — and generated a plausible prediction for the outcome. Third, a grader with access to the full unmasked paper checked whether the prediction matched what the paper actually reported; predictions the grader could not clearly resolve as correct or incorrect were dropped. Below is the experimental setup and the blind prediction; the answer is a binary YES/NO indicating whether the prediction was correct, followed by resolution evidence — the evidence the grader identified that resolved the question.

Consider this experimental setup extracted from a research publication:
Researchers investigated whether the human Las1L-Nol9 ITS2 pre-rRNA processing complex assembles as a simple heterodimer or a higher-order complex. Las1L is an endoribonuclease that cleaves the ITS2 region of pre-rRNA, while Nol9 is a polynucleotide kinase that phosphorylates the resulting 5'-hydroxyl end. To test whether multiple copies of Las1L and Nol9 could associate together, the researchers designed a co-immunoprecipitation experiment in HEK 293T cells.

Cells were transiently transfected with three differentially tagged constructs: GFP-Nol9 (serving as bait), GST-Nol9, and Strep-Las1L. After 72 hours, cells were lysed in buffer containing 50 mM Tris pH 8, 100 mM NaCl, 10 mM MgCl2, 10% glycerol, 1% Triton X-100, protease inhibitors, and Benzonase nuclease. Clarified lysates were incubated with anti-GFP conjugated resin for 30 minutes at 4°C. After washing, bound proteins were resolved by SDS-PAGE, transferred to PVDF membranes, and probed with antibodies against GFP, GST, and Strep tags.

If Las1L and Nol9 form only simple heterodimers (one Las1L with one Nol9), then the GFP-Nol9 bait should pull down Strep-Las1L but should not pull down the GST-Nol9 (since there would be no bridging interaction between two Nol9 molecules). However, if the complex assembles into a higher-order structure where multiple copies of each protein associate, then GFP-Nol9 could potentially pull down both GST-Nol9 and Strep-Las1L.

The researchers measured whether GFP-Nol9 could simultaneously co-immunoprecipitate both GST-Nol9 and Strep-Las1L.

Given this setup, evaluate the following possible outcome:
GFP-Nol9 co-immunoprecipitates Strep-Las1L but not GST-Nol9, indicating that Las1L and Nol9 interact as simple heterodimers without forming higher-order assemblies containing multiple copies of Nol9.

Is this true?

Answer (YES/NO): NO